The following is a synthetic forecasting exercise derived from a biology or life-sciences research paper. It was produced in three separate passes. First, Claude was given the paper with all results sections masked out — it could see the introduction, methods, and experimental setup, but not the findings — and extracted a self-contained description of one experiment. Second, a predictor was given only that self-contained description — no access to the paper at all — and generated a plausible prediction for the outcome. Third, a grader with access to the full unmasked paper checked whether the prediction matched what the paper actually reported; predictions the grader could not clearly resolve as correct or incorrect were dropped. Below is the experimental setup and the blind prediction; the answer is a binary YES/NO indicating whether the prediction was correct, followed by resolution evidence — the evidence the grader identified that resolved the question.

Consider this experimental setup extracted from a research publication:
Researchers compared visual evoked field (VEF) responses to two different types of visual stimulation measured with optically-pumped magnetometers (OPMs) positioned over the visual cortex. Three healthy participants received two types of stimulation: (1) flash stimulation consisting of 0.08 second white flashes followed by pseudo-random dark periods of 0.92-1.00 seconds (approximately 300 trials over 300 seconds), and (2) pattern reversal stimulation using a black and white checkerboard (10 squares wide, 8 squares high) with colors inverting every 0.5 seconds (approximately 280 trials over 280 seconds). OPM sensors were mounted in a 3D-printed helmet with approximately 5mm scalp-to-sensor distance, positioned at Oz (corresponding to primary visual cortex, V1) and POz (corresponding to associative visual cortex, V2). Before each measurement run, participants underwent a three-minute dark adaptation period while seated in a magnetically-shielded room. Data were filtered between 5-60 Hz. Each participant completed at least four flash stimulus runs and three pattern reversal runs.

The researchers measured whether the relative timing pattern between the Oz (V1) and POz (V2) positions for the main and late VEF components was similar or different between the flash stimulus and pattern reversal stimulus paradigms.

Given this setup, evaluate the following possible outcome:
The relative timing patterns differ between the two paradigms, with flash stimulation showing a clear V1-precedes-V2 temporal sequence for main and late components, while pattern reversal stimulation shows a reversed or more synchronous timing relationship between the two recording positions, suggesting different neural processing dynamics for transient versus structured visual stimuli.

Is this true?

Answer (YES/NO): NO